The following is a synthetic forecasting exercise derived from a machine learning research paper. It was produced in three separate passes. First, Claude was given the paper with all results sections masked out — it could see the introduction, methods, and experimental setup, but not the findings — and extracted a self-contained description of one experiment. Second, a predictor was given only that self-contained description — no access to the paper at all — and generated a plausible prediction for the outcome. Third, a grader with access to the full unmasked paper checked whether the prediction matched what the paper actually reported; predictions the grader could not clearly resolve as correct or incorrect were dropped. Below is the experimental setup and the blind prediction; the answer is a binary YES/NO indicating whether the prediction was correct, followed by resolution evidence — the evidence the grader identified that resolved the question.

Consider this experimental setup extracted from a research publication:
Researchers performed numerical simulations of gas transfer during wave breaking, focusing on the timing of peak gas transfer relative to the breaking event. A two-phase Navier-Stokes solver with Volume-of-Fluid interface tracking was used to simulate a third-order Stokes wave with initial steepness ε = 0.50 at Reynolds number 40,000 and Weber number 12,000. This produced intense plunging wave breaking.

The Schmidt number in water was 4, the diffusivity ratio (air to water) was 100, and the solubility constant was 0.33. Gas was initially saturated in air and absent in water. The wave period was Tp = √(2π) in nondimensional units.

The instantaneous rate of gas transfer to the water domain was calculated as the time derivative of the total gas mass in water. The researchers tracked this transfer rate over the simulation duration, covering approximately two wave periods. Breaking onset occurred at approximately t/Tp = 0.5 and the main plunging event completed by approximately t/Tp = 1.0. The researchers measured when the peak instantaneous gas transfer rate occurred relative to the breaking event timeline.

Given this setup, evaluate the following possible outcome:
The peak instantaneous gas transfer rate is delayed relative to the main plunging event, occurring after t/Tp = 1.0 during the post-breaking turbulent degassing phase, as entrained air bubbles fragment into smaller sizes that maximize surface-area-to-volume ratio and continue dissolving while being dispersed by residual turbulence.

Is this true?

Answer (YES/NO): NO